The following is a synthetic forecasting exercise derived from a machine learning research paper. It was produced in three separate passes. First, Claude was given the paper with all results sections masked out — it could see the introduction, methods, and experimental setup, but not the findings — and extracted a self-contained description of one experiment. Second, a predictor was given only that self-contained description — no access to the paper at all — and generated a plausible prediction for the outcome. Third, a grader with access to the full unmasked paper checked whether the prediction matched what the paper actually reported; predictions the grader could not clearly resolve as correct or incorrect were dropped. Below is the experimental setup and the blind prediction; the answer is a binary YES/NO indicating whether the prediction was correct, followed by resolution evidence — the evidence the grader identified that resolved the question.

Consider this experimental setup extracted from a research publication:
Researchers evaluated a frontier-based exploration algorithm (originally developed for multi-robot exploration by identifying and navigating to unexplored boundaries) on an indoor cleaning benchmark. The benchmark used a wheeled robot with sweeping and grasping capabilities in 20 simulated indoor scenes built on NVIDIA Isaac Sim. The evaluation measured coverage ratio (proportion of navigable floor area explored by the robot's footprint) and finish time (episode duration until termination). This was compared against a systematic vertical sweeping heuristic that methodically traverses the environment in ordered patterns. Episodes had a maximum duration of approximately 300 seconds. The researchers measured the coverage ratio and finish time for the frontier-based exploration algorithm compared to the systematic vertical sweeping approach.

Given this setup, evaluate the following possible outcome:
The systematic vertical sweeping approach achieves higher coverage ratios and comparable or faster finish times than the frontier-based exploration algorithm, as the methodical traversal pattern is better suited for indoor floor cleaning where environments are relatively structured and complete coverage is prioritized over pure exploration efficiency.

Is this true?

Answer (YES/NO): NO